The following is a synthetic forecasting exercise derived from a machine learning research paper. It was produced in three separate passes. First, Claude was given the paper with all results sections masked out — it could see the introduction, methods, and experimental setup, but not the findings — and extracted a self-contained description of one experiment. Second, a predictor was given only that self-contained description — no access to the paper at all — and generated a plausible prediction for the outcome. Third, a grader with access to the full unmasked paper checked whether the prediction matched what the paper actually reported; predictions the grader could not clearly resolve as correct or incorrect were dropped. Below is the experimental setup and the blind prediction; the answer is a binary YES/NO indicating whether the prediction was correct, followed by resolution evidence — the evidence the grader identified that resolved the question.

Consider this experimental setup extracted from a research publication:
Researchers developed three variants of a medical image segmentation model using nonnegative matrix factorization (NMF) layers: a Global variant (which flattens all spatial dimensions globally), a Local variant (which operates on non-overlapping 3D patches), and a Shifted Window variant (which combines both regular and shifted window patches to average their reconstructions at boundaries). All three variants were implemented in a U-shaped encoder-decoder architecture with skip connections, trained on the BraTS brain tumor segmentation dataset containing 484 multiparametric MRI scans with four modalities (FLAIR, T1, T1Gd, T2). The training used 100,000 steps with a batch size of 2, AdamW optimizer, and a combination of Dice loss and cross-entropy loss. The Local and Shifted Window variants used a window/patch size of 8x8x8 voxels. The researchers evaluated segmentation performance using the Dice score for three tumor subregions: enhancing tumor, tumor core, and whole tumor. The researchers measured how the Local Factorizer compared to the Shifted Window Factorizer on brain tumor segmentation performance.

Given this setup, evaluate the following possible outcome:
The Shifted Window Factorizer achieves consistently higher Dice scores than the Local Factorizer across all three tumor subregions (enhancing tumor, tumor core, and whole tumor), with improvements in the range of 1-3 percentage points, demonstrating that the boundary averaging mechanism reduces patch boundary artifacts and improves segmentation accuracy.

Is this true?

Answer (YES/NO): NO